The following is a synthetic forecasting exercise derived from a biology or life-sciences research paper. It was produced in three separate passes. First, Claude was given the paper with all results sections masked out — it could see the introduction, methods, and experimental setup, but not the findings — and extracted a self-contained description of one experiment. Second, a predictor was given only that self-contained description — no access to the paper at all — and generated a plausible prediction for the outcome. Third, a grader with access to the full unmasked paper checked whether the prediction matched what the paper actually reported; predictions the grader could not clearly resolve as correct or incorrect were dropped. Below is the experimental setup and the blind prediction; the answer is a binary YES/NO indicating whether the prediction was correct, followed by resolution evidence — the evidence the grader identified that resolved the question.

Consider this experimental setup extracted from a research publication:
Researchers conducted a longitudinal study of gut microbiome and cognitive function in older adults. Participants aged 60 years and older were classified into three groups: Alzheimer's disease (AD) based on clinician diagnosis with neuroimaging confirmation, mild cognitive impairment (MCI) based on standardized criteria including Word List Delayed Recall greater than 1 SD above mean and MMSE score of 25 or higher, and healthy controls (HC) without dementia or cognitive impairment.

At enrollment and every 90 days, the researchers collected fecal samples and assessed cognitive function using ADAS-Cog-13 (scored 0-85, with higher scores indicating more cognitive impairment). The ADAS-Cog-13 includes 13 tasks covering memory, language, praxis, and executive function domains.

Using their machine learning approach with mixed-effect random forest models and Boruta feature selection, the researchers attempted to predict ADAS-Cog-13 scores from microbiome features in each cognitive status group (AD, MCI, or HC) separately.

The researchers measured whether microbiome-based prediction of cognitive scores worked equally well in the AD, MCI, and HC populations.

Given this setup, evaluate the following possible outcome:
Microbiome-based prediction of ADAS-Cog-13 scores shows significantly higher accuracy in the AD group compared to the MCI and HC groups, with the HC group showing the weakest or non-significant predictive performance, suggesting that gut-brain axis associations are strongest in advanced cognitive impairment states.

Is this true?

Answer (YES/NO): YES